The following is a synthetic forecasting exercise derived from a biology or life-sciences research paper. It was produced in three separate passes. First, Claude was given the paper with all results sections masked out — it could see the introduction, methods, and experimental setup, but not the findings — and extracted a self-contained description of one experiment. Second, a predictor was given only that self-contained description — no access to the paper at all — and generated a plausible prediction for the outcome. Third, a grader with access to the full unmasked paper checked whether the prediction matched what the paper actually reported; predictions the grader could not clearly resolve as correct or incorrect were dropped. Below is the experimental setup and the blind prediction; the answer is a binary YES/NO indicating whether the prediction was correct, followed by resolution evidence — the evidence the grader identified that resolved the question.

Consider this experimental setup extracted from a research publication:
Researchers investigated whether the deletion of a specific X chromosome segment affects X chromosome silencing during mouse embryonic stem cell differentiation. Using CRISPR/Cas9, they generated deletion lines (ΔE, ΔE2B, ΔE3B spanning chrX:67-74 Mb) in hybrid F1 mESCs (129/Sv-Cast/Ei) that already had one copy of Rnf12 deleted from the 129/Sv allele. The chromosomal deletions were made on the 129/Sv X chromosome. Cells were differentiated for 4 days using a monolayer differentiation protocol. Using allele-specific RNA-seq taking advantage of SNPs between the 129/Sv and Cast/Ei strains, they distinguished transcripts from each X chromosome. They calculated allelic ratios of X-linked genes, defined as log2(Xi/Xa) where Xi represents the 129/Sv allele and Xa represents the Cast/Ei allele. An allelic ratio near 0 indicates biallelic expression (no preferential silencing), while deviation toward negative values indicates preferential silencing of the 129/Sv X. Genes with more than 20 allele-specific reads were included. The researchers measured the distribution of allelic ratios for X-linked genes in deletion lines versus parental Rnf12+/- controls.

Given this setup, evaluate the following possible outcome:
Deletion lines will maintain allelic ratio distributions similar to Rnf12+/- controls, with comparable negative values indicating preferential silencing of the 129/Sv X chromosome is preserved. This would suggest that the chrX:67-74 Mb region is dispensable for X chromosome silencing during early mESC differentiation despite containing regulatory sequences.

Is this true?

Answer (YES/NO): NO